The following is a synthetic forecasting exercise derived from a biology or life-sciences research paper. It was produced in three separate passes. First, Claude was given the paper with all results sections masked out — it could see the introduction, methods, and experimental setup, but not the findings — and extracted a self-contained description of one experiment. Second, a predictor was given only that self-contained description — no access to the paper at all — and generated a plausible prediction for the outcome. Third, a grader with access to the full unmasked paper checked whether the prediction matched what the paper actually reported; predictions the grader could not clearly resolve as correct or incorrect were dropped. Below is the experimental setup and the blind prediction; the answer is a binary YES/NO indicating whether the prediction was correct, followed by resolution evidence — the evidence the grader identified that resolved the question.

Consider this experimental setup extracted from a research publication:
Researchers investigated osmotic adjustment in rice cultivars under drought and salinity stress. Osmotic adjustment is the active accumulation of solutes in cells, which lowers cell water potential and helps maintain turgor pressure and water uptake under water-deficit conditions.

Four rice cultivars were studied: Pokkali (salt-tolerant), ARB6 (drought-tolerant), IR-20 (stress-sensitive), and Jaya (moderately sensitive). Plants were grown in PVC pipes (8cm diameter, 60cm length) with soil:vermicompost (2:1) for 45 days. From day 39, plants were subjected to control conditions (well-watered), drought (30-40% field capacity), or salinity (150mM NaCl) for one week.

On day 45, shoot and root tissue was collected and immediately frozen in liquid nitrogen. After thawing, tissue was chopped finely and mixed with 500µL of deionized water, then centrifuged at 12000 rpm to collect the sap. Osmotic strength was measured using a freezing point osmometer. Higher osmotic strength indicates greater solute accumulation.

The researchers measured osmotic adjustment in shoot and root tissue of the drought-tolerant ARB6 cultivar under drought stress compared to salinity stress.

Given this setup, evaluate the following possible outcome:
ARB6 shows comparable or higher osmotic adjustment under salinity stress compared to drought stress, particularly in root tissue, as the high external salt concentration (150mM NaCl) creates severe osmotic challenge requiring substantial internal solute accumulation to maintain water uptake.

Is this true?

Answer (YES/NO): NO